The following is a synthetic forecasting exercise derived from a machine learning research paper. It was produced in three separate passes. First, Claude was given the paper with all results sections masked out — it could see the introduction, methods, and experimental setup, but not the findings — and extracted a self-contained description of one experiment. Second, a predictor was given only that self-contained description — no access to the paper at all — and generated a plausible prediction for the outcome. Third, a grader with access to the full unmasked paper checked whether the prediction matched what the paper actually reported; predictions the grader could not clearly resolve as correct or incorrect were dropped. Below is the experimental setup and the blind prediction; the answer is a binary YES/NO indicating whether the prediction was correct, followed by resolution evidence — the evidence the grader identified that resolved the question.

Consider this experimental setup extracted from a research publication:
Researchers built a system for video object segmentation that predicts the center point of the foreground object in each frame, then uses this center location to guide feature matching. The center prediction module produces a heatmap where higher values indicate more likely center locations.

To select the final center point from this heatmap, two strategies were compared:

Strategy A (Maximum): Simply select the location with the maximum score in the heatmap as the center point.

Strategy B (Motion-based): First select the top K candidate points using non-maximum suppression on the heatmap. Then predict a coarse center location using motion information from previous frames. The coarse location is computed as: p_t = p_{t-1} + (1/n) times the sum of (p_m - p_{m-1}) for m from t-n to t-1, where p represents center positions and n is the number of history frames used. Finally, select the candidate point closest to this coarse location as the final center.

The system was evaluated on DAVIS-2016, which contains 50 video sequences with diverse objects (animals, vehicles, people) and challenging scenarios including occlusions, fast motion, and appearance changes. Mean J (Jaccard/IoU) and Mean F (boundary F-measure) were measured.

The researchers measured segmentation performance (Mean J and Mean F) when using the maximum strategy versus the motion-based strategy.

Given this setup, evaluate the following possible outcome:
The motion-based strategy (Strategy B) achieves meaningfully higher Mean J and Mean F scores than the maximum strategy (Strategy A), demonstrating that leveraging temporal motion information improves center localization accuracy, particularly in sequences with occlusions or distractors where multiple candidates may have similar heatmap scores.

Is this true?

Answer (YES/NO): NO